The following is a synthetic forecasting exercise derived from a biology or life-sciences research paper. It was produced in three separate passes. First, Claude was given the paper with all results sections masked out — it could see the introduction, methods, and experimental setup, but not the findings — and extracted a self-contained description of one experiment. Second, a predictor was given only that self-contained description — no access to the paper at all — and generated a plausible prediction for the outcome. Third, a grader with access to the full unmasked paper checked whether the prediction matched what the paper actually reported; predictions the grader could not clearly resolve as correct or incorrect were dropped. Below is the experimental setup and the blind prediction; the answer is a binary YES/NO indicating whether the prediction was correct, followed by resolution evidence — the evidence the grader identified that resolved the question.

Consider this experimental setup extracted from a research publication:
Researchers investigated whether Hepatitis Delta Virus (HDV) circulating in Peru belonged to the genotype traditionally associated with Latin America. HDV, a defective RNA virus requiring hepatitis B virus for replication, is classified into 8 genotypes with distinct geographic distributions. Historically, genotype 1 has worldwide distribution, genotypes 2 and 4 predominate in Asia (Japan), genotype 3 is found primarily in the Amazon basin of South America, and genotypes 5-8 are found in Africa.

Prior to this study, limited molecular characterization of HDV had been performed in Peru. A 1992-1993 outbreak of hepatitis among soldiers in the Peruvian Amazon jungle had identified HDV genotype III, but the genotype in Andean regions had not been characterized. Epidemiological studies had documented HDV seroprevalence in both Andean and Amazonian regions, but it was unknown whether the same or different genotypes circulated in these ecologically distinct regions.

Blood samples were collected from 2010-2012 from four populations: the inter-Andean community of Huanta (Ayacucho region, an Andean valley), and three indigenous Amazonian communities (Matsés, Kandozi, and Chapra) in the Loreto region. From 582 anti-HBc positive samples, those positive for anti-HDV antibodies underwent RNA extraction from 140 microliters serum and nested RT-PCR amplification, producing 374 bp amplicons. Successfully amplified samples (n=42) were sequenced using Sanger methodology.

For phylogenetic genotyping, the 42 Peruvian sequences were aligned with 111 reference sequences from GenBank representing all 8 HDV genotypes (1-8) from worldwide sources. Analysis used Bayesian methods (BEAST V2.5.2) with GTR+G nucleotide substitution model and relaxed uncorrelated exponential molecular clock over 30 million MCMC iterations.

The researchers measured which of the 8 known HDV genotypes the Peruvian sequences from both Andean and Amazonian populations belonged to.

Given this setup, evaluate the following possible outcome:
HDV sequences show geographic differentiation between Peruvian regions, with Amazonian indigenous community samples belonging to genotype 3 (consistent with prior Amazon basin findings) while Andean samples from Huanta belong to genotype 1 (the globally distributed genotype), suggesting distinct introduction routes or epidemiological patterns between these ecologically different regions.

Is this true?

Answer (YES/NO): NO